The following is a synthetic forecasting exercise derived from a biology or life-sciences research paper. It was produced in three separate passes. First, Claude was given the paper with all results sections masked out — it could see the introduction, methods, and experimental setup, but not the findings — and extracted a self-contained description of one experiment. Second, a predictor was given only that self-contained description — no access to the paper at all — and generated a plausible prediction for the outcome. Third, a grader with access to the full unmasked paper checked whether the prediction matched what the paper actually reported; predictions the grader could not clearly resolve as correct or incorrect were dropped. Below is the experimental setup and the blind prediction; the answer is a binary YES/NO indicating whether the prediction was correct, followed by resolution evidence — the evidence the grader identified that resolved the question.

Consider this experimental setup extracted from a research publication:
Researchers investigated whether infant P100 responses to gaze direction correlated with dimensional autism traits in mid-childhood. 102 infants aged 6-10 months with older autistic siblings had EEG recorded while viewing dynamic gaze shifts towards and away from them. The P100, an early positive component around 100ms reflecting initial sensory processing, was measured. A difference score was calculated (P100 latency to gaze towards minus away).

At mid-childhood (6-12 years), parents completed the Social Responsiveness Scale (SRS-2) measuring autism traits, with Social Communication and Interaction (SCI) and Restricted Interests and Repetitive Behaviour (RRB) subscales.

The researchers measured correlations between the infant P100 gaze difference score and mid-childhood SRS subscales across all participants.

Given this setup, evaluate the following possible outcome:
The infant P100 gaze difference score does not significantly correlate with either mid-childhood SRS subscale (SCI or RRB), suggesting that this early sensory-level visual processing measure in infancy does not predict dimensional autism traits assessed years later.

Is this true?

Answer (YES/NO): YES